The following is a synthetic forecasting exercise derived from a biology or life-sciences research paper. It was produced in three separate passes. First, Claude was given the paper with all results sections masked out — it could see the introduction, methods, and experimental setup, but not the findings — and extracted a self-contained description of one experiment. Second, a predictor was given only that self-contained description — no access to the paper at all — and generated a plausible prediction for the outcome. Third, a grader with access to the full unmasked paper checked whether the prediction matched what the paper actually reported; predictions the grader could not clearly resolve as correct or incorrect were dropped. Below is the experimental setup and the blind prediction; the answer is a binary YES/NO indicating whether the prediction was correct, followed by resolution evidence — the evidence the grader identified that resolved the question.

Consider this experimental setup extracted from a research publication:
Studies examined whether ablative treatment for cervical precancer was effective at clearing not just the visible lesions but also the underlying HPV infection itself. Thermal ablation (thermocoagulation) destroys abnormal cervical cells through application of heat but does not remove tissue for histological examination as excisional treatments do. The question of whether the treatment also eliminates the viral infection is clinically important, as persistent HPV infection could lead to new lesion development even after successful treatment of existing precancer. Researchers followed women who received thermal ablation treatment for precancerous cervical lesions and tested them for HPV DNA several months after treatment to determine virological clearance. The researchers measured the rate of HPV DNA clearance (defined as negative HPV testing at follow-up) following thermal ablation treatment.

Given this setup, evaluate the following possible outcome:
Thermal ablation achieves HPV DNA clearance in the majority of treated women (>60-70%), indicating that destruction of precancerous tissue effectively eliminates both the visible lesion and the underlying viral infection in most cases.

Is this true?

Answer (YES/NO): YES